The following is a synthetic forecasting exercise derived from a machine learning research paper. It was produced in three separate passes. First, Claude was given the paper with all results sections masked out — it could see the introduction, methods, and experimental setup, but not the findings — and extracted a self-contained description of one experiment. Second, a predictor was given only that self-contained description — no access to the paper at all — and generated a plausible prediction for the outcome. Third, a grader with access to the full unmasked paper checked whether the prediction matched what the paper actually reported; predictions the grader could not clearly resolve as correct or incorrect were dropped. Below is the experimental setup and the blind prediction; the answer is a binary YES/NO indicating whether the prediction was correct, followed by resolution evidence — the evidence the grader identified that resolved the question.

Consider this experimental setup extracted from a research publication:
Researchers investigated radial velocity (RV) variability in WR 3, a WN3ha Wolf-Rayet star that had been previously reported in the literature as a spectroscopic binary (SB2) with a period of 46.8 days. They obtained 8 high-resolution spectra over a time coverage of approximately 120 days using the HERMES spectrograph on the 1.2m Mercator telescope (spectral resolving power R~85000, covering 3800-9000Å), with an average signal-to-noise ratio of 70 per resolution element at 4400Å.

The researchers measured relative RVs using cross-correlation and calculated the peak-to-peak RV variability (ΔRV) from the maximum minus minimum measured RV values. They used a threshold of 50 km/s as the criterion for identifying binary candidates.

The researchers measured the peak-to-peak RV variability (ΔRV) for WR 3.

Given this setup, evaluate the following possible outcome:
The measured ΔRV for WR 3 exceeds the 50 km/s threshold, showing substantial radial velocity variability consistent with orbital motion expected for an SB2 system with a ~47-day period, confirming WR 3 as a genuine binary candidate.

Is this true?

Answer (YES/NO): NO